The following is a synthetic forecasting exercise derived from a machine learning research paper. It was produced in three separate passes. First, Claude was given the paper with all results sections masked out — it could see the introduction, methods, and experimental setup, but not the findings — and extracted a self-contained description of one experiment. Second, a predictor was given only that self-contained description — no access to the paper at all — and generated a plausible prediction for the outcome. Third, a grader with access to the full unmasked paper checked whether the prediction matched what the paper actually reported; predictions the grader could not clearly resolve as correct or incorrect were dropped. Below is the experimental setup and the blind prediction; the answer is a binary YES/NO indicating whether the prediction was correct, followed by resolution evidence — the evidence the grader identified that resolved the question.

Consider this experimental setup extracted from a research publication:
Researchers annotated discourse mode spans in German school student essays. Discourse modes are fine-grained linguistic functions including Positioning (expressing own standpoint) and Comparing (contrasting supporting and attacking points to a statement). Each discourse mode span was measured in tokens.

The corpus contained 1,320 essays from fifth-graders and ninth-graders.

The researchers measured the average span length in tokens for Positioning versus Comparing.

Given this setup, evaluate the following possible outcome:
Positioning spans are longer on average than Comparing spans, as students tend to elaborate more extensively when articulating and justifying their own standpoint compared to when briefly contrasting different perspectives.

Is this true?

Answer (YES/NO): NO